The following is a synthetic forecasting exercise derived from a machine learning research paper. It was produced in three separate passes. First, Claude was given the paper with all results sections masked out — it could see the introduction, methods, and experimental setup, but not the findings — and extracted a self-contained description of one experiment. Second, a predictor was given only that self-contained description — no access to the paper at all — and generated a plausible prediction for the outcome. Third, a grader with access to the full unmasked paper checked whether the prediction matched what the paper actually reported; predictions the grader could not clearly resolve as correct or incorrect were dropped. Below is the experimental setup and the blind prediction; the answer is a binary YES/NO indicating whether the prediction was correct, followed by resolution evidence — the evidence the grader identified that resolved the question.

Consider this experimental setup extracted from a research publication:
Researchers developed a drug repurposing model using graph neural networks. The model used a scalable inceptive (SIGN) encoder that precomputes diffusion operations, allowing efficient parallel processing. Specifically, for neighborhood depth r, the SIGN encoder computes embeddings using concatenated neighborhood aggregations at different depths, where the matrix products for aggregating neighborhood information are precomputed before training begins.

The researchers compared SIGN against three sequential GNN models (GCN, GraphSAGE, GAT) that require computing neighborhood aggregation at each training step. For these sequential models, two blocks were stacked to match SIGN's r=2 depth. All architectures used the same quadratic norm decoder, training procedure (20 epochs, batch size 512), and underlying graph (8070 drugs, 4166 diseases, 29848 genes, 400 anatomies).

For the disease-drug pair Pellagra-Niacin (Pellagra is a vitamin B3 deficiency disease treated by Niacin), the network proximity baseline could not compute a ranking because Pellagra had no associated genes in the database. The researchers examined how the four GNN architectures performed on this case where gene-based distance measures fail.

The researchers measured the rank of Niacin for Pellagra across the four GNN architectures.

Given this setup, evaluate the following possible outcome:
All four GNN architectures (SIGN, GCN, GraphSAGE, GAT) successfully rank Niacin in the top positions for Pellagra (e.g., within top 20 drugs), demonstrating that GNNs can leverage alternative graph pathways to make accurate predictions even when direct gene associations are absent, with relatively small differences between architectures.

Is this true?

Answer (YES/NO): NO